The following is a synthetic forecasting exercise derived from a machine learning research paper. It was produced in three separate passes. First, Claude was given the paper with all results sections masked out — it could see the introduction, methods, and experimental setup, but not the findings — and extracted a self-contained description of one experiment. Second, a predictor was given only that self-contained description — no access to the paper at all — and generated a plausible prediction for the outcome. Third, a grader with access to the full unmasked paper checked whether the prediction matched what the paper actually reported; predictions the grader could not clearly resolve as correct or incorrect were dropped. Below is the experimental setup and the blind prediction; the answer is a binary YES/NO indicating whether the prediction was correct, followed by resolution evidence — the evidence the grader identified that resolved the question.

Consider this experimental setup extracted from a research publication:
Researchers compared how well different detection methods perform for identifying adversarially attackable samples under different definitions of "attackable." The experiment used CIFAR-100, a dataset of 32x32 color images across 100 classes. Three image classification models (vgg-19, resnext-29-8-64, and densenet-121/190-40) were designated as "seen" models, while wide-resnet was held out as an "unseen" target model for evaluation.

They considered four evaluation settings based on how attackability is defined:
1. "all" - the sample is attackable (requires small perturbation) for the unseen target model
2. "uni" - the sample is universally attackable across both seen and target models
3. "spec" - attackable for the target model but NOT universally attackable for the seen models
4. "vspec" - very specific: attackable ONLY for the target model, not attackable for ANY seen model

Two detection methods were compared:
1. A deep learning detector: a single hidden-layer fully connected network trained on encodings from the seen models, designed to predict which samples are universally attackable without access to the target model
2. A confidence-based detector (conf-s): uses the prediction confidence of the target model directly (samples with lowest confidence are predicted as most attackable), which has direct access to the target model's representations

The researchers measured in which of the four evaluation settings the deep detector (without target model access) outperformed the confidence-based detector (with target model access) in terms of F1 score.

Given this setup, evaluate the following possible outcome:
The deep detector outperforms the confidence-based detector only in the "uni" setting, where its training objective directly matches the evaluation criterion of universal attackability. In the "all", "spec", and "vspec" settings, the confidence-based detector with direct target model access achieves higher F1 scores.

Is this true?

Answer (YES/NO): NO